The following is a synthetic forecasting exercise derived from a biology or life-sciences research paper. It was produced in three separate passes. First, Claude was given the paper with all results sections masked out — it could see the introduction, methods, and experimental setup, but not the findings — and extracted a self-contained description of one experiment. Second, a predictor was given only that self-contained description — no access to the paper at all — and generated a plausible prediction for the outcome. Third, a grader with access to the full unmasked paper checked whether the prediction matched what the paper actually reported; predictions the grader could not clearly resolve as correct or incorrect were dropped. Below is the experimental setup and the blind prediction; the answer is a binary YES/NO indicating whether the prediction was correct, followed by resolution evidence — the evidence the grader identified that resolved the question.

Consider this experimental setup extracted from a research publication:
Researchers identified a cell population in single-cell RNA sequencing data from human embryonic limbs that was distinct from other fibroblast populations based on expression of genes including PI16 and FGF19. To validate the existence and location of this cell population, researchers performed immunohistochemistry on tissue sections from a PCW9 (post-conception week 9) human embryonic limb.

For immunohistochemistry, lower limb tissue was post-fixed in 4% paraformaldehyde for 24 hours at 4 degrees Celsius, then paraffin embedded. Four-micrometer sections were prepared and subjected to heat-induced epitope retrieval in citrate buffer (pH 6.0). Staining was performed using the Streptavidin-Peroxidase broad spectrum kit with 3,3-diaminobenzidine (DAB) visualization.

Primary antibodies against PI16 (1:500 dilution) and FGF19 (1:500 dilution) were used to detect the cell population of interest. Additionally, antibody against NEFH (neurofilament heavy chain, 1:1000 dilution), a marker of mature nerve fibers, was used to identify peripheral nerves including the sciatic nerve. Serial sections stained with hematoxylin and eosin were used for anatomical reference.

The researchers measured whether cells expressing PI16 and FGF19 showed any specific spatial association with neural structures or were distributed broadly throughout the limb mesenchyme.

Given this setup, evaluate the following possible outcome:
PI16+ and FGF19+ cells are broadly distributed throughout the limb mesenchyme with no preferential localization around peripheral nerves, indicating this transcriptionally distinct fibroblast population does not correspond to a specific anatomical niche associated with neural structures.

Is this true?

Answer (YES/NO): NO